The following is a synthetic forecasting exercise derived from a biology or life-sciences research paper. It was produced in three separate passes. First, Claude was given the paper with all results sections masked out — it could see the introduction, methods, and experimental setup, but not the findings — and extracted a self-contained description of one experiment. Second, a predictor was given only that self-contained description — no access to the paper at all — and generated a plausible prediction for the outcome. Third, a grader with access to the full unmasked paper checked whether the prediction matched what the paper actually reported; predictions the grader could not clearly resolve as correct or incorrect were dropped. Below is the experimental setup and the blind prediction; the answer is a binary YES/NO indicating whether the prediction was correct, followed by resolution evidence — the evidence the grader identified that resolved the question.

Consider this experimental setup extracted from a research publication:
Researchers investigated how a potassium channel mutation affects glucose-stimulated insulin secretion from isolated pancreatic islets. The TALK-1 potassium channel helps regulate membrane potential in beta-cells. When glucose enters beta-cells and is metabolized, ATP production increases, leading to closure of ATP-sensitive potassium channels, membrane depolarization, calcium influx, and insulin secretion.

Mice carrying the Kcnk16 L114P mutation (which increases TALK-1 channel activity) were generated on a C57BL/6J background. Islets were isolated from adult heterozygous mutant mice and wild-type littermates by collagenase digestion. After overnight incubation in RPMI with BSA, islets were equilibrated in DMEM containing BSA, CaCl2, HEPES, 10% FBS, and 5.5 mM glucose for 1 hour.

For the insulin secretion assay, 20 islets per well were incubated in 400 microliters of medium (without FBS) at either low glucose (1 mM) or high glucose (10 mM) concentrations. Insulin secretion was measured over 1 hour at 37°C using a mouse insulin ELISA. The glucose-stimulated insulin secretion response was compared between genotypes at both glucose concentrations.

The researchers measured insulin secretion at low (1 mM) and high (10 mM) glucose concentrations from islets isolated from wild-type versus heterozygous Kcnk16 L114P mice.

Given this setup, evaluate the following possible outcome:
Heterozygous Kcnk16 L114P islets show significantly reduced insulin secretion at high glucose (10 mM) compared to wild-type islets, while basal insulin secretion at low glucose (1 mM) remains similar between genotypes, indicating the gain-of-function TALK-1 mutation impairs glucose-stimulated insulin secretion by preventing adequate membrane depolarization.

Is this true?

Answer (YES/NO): YES